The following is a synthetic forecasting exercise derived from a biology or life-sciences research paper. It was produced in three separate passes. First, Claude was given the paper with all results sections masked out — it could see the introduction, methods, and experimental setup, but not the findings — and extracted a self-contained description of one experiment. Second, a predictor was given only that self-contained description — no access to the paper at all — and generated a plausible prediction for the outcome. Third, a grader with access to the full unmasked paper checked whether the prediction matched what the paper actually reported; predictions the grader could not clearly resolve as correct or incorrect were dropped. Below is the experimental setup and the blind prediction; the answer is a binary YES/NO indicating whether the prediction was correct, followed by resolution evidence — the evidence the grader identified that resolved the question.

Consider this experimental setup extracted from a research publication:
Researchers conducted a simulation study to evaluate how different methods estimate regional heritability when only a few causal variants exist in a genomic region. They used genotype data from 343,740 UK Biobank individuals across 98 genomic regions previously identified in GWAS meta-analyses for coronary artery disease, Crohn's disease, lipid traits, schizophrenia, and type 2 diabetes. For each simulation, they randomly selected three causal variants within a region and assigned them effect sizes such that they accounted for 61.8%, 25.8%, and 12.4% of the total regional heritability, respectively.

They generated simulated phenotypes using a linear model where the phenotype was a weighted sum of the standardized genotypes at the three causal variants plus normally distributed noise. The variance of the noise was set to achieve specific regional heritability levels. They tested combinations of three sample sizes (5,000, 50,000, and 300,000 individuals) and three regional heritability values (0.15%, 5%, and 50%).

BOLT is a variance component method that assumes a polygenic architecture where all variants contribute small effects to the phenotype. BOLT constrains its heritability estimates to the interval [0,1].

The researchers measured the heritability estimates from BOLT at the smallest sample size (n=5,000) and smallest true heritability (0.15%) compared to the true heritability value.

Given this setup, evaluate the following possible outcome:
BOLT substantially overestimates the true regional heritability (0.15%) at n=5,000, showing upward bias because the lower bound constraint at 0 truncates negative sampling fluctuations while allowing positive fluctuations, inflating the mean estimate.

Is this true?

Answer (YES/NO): YES